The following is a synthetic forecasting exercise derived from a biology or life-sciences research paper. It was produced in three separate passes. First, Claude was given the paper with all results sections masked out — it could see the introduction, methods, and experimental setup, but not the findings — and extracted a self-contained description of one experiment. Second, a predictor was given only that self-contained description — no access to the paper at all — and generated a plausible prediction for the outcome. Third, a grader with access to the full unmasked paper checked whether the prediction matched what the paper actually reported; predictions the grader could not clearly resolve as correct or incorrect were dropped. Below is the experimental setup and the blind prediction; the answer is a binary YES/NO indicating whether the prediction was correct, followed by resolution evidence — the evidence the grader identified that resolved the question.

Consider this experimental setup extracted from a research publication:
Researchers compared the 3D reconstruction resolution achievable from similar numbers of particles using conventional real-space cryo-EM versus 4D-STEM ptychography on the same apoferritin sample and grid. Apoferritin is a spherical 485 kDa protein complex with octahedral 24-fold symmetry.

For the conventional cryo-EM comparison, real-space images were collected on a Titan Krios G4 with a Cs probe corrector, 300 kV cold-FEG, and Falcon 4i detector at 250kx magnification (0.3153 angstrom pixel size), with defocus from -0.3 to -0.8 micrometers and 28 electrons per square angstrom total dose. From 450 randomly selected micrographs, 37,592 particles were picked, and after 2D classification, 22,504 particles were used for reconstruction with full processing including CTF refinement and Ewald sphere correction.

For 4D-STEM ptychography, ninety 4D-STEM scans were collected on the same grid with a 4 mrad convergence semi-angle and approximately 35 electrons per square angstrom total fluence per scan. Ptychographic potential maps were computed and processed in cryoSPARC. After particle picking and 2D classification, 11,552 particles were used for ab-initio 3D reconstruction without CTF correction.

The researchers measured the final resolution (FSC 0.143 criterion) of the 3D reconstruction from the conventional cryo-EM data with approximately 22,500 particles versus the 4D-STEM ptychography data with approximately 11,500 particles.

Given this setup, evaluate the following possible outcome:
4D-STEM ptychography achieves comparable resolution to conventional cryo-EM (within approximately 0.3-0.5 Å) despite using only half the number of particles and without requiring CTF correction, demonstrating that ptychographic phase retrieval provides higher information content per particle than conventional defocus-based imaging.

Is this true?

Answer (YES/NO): NO